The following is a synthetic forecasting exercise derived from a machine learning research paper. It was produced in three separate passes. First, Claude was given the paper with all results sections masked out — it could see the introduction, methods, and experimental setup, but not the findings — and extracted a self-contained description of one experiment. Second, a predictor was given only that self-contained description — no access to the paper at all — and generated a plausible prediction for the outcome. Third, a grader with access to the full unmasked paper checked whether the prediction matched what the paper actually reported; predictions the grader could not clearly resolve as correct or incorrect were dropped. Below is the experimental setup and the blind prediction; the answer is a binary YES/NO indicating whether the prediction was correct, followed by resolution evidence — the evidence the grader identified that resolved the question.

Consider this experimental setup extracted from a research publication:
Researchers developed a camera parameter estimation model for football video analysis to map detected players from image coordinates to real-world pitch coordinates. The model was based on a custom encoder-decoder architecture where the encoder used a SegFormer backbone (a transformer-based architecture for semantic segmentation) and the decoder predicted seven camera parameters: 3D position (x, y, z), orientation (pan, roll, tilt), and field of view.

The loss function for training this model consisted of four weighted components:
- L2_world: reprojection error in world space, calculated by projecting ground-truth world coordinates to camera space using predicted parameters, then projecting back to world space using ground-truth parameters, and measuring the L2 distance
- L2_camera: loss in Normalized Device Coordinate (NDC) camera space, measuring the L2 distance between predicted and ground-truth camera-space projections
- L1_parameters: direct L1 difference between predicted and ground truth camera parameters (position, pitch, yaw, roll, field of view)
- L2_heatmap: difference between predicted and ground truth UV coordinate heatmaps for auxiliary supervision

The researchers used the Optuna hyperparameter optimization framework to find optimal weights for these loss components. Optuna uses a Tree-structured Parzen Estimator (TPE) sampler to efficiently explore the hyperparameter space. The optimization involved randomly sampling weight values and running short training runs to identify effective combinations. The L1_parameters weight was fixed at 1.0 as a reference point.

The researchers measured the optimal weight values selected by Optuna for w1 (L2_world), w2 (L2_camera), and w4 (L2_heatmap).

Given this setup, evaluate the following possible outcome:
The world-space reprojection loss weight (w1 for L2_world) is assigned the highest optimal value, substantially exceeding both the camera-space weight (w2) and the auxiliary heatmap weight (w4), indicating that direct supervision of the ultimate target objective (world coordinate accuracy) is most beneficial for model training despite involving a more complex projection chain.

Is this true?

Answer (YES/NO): NO